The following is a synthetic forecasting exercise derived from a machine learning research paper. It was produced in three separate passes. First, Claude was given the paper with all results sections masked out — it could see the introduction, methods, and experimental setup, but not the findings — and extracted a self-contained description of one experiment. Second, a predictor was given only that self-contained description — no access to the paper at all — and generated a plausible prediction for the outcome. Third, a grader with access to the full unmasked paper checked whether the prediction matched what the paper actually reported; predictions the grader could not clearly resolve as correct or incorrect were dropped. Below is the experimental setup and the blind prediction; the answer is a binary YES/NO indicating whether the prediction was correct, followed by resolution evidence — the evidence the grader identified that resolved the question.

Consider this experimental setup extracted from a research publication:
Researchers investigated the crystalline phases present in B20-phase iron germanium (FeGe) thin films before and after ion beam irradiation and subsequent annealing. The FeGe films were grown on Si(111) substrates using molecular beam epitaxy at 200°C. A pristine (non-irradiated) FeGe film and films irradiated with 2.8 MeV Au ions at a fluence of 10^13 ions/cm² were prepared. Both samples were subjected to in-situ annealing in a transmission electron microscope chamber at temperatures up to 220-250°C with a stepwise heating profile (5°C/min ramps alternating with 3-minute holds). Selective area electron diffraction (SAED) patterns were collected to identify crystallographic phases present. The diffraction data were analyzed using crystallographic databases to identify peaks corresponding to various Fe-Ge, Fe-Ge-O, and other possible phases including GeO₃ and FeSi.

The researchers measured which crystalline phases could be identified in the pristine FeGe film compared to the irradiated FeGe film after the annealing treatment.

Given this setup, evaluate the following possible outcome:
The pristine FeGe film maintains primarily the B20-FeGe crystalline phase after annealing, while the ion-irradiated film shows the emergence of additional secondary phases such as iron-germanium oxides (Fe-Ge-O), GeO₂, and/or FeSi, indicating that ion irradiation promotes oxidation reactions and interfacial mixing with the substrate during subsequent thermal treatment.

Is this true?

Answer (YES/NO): NO